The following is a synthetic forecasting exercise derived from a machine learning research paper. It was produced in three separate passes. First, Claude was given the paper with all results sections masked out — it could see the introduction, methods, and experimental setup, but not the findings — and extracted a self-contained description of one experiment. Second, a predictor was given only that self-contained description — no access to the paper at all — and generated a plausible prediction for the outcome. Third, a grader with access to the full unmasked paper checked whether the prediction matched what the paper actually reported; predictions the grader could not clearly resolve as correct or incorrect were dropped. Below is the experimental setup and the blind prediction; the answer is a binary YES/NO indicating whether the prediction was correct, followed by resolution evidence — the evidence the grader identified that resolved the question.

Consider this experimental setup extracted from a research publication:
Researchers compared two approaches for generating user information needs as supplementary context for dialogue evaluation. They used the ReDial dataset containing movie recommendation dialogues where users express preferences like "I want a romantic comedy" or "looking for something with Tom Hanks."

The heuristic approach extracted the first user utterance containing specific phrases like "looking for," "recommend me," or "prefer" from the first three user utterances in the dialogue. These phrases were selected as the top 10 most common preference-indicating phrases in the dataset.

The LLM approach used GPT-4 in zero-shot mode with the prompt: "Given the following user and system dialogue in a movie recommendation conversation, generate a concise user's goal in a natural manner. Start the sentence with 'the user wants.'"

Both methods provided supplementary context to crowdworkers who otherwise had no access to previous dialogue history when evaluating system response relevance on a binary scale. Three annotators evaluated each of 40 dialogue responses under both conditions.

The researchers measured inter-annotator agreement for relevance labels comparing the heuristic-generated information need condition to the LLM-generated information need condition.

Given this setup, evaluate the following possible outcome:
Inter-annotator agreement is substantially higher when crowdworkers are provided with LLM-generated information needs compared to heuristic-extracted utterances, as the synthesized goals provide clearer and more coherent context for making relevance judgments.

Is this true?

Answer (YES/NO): NO